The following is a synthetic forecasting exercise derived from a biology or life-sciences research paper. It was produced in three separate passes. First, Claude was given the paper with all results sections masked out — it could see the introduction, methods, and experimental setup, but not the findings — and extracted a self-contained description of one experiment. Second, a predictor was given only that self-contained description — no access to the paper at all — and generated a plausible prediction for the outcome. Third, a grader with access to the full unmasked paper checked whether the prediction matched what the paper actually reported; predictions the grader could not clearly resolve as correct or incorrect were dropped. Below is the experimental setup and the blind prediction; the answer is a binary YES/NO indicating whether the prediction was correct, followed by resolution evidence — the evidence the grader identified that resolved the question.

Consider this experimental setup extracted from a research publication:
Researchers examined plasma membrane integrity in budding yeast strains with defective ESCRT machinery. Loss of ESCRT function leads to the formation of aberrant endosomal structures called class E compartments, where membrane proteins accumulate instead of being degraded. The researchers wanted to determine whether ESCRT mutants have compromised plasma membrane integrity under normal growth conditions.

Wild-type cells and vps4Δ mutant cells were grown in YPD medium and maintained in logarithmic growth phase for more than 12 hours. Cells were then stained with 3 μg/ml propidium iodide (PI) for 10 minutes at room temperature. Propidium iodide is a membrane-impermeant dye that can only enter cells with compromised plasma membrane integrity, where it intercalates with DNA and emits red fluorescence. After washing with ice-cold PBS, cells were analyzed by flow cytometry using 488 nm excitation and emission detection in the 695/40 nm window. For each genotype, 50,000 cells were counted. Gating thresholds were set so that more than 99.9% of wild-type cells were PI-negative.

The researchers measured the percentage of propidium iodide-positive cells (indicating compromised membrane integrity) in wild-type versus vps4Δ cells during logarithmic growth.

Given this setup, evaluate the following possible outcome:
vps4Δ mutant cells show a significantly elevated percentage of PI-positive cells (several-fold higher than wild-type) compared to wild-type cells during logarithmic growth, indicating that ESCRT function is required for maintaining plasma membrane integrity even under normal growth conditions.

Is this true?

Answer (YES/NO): NO